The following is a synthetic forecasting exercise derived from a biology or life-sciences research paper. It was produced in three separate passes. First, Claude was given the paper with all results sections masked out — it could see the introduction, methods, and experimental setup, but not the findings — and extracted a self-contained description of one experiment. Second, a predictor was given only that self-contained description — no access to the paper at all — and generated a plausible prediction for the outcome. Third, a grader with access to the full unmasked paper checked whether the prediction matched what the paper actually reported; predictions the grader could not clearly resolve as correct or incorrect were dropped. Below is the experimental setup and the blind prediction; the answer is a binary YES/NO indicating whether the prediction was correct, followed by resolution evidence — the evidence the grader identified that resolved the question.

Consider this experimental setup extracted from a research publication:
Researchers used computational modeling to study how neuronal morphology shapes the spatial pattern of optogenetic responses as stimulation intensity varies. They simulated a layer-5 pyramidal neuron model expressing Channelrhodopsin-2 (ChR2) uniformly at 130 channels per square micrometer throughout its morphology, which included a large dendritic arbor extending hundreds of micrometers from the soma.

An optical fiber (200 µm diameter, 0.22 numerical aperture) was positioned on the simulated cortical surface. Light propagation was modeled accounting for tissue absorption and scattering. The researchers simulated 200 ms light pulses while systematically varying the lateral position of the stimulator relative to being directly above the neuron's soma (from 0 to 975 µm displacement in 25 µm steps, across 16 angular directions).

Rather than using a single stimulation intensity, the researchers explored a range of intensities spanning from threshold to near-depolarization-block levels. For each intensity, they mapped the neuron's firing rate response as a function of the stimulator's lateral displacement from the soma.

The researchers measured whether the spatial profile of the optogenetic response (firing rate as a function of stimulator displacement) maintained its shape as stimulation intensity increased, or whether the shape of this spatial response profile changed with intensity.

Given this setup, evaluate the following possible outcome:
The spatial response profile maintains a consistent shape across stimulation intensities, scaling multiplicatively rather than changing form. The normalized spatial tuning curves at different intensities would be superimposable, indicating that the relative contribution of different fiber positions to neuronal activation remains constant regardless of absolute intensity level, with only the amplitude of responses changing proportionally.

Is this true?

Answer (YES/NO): NO